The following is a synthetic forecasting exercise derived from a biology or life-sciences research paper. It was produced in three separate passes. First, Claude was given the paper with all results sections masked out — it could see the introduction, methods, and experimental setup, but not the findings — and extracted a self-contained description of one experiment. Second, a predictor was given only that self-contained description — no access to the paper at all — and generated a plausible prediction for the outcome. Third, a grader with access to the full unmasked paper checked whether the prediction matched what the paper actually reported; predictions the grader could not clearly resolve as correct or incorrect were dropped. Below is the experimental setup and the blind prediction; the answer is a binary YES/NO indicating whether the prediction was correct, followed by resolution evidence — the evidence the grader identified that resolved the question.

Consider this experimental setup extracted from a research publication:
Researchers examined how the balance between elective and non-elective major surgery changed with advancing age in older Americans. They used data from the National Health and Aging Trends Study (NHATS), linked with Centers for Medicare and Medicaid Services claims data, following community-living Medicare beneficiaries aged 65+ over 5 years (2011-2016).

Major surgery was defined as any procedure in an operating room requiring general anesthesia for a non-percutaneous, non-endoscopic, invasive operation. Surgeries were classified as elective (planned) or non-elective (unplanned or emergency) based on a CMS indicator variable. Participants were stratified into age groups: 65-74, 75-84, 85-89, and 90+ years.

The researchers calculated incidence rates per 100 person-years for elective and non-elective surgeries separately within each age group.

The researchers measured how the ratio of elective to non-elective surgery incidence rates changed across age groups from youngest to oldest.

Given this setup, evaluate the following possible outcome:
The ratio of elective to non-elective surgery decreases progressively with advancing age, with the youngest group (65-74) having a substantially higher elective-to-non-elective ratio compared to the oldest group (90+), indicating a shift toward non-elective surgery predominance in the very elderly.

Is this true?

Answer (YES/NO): YES